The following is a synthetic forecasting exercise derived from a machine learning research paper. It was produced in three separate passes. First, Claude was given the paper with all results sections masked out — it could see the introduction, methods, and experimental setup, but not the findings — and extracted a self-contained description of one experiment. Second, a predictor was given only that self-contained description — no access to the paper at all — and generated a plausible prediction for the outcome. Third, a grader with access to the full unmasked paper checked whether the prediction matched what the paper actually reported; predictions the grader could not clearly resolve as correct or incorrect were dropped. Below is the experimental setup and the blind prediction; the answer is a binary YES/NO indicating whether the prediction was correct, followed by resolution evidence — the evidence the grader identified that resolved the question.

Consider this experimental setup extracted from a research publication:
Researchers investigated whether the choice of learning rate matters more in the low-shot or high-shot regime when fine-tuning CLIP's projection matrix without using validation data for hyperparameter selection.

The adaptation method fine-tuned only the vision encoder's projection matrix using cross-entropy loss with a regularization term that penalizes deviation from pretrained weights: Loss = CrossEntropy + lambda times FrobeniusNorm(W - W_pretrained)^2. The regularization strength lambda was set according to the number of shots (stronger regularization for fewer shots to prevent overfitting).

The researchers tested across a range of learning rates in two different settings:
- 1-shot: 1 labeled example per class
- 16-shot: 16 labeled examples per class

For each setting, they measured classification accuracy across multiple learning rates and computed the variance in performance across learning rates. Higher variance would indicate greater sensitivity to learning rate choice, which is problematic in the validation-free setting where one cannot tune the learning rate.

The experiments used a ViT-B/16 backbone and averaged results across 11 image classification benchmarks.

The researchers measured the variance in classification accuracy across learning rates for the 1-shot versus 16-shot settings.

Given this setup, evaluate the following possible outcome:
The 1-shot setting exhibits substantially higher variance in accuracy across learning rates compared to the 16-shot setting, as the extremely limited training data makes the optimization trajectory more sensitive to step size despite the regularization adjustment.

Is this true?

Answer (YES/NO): NO